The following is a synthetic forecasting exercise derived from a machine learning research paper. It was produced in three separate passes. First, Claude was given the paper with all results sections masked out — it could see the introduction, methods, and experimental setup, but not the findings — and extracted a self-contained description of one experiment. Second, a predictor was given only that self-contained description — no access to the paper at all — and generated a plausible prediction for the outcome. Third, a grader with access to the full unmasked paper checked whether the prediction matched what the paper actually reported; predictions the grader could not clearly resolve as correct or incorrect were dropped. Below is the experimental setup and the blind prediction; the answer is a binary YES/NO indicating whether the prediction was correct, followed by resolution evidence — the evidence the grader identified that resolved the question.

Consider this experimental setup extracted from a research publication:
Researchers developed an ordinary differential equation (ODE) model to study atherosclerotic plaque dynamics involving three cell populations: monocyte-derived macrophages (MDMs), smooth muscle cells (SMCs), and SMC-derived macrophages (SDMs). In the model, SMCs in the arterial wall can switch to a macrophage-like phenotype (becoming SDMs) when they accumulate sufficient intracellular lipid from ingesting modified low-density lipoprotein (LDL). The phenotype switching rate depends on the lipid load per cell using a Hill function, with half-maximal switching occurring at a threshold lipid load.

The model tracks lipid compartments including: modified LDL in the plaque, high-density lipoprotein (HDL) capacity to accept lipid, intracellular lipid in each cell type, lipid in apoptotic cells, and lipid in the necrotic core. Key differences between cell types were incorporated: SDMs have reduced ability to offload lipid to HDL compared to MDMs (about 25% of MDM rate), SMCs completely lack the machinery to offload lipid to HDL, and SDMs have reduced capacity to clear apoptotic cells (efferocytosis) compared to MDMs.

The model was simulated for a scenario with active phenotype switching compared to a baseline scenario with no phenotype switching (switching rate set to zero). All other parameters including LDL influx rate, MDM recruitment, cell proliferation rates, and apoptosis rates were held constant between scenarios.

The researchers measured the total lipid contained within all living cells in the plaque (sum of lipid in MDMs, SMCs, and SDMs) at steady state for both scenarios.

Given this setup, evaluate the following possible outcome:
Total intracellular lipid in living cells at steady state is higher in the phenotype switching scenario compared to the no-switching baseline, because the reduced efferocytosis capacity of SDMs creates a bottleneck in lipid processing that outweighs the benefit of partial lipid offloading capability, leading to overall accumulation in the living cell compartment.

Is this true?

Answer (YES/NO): YES